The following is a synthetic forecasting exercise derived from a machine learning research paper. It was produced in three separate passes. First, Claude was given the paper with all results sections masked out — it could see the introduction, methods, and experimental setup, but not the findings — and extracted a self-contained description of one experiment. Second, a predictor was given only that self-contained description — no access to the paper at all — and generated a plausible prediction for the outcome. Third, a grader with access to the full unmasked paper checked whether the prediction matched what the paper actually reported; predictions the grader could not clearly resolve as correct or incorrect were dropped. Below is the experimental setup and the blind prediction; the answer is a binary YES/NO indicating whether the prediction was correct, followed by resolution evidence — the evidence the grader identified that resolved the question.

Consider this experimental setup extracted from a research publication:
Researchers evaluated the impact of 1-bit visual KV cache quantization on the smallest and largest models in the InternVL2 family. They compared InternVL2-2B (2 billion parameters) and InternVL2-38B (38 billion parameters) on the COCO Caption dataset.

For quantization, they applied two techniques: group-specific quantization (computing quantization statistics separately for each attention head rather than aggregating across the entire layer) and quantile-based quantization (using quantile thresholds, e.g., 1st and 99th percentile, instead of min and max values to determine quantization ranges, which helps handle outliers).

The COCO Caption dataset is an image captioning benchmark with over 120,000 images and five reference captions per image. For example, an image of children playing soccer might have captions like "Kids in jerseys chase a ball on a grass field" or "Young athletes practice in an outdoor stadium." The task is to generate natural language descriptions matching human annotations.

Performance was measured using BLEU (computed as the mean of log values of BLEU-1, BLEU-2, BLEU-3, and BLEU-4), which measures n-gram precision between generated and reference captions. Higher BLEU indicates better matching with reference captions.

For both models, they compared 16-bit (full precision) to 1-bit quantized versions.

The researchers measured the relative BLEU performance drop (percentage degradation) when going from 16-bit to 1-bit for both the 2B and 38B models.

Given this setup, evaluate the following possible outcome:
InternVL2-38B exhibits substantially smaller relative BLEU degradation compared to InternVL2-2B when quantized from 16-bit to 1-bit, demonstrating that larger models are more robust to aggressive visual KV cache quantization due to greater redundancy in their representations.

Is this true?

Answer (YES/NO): YES